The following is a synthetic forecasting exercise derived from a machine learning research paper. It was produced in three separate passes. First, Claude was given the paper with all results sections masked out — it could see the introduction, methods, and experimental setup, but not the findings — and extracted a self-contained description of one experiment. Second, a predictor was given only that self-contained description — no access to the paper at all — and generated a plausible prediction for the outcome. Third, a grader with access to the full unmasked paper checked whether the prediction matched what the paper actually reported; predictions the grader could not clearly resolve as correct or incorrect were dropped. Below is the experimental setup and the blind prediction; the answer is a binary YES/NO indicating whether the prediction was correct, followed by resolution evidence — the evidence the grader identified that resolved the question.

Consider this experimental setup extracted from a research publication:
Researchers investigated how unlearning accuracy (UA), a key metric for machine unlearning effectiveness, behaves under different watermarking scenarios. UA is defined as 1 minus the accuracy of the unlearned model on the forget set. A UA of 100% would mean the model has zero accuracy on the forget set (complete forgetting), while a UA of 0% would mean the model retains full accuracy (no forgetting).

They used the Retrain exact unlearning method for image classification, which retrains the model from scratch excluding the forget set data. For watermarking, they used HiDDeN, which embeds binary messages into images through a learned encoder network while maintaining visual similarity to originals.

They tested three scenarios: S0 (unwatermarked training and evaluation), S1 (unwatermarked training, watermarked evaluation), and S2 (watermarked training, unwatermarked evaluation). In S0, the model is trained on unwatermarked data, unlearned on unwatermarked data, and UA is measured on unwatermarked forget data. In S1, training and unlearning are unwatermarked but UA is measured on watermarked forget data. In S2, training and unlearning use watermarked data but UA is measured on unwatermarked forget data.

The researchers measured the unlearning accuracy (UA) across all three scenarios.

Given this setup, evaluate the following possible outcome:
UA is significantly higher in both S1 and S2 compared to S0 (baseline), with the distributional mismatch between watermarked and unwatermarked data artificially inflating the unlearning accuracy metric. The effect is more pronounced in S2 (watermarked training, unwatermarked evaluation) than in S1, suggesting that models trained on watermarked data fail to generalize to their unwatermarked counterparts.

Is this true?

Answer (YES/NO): NO